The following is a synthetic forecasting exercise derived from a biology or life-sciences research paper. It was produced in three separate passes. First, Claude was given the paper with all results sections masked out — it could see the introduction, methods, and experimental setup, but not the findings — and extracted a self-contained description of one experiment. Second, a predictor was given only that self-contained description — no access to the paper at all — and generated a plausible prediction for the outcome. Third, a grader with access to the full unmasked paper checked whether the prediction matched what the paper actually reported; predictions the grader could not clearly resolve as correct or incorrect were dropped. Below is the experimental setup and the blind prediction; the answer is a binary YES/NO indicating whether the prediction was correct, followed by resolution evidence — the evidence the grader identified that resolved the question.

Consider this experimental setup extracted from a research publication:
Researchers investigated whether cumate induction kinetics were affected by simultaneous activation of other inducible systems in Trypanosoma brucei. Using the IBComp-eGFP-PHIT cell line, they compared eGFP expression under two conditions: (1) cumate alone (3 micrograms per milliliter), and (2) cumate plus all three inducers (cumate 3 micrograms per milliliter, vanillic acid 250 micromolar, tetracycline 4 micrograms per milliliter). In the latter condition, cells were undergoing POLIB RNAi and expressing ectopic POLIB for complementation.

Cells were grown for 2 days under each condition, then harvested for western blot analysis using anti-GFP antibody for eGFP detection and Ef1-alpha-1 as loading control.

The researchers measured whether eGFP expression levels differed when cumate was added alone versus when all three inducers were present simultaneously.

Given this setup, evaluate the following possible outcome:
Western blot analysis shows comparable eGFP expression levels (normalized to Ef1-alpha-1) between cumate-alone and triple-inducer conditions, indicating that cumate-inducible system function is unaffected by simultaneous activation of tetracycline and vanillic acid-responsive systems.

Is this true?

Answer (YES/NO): NO